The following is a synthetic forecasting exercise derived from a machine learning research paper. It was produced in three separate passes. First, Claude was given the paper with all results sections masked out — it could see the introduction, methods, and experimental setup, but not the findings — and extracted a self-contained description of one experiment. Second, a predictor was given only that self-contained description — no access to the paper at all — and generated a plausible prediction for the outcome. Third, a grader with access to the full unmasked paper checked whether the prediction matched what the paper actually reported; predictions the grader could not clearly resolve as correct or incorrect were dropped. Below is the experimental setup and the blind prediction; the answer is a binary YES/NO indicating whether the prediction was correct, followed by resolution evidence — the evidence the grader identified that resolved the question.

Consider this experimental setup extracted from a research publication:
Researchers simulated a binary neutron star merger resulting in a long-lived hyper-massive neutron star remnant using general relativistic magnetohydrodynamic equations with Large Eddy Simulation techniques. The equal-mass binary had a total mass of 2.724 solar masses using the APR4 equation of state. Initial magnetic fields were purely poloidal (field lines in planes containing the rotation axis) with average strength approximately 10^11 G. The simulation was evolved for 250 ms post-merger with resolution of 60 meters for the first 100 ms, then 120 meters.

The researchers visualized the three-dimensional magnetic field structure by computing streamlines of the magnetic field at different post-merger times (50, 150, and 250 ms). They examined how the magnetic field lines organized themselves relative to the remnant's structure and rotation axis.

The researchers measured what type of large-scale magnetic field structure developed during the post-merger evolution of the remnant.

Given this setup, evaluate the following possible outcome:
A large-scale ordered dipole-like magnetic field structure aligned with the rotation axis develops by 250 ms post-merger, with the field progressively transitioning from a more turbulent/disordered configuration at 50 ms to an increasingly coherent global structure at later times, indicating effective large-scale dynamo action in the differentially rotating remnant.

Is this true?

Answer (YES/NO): NO